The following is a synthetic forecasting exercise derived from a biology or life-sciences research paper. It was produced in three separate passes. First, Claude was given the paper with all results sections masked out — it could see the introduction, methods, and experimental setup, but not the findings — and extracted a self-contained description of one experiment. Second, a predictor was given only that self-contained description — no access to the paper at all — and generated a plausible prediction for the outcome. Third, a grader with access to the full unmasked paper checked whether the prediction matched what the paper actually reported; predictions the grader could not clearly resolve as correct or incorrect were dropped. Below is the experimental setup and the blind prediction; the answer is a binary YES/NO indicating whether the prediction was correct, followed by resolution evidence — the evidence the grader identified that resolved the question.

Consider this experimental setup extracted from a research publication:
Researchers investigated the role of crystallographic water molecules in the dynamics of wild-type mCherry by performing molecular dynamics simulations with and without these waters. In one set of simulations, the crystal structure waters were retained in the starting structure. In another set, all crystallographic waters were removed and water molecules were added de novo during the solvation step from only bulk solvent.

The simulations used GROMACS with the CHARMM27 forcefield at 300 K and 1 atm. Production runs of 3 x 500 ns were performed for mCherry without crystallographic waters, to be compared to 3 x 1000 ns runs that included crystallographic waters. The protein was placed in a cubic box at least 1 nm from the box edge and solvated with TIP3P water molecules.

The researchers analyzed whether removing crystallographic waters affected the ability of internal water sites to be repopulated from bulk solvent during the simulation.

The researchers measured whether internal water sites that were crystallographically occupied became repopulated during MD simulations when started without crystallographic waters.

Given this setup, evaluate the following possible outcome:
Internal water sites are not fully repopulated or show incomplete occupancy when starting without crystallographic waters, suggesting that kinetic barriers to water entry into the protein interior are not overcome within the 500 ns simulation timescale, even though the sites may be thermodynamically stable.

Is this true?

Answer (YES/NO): NO